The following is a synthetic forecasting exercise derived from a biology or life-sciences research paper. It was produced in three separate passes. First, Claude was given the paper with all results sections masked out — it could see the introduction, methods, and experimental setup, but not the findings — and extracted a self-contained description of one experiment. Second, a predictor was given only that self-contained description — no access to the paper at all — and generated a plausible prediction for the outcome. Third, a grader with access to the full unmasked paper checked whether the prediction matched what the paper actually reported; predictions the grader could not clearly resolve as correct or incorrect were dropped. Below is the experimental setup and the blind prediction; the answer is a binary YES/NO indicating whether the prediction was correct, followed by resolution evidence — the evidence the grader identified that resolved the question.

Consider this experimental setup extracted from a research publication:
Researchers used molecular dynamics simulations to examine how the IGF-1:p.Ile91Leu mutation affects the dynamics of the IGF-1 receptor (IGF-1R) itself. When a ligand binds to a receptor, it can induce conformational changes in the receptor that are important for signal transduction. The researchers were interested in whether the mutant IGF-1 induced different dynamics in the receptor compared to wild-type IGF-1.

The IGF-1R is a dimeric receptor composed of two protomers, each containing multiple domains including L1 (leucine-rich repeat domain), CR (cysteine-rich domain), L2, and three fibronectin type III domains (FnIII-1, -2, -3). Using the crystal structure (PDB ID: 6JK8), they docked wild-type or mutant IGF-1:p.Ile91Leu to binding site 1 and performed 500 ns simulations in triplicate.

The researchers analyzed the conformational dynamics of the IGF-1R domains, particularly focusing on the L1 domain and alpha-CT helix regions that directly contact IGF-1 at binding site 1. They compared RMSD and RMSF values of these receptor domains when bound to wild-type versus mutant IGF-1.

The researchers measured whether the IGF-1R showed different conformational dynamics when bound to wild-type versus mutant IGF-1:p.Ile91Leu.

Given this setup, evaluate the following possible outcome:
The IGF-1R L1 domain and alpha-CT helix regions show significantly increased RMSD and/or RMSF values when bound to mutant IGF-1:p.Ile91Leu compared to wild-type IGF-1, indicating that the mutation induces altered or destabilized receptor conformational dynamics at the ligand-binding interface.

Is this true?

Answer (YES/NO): YES